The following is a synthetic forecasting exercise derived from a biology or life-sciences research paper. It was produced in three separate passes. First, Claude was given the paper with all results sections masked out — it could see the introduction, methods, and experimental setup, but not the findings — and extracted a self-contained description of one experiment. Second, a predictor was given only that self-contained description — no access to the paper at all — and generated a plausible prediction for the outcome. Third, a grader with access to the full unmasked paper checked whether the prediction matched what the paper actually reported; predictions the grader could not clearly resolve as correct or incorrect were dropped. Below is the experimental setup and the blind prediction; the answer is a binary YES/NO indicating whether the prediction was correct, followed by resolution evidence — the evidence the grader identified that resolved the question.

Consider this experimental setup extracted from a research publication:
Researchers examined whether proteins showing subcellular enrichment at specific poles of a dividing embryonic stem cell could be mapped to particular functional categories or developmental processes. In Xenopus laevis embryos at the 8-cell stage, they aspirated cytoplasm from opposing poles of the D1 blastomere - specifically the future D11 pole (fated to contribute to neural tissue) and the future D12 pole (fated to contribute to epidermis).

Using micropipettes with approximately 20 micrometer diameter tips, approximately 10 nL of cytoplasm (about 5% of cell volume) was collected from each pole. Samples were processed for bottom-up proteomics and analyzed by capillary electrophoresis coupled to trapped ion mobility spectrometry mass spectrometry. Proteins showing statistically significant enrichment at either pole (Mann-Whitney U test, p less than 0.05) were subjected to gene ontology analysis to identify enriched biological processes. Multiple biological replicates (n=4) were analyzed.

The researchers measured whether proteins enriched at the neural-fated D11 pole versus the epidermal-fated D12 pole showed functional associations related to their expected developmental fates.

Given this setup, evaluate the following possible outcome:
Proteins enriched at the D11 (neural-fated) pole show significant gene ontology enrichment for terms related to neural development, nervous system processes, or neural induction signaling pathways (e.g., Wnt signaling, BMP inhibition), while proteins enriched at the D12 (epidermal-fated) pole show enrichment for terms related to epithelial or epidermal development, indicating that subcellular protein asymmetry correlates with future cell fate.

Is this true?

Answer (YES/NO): NO